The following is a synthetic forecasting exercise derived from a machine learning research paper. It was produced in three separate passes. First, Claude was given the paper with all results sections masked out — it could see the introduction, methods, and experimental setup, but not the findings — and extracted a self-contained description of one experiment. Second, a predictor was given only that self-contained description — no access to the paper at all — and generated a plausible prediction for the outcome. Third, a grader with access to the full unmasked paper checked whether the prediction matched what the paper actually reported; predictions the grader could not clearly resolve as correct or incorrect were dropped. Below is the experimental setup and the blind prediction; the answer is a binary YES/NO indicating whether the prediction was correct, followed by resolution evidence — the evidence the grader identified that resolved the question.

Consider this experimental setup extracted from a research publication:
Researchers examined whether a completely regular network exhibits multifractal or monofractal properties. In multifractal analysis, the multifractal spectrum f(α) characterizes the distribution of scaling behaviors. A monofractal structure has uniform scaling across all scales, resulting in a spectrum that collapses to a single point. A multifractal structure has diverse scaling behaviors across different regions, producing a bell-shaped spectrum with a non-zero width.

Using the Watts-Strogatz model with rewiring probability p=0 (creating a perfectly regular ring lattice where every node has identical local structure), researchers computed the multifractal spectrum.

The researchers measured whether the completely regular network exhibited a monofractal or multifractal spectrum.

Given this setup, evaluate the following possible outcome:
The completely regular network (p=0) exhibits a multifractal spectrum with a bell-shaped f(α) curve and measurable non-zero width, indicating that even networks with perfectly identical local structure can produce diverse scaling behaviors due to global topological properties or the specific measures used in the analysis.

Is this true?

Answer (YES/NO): NO